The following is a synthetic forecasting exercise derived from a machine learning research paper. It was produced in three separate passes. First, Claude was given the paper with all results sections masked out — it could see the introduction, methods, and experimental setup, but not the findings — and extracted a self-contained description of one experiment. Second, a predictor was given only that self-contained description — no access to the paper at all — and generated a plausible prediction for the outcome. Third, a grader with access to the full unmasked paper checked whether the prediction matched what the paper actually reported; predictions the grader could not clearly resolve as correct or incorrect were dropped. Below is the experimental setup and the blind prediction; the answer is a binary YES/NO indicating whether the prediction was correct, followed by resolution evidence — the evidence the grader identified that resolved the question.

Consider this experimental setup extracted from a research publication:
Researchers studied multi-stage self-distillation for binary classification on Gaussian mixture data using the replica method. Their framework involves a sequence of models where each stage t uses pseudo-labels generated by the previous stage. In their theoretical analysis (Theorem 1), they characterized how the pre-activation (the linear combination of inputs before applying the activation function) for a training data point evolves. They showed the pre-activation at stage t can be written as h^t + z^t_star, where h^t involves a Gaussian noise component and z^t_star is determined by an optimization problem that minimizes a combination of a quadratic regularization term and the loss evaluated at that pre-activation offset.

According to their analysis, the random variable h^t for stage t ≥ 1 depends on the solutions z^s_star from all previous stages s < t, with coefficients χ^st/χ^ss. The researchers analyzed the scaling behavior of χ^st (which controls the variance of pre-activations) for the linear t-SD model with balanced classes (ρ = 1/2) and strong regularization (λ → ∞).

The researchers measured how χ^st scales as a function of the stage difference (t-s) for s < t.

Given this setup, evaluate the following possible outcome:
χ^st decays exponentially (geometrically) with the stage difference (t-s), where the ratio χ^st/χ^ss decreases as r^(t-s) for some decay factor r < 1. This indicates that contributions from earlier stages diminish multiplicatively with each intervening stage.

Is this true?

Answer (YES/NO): NO